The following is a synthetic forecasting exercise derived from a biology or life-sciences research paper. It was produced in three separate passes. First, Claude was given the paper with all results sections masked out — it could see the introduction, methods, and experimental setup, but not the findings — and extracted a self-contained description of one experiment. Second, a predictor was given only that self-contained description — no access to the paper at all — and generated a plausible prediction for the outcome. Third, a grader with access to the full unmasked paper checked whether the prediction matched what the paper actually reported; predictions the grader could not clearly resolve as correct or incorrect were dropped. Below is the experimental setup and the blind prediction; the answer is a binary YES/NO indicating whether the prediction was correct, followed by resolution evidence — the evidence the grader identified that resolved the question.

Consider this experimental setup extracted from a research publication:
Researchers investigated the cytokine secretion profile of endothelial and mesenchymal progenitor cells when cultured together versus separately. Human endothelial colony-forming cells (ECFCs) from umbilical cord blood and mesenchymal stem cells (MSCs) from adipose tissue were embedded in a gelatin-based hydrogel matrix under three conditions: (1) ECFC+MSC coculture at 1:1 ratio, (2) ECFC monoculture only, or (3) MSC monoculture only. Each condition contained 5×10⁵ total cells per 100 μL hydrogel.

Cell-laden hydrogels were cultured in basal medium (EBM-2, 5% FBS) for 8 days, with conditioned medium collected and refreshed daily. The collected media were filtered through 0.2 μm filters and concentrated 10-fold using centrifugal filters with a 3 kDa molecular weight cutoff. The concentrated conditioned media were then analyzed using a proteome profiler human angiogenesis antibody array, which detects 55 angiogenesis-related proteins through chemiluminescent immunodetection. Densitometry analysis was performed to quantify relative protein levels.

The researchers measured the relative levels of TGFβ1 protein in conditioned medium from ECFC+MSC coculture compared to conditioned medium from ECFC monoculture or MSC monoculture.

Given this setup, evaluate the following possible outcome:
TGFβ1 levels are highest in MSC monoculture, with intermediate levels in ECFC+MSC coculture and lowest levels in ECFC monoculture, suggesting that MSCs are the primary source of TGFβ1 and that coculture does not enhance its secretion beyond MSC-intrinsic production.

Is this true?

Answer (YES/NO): NO